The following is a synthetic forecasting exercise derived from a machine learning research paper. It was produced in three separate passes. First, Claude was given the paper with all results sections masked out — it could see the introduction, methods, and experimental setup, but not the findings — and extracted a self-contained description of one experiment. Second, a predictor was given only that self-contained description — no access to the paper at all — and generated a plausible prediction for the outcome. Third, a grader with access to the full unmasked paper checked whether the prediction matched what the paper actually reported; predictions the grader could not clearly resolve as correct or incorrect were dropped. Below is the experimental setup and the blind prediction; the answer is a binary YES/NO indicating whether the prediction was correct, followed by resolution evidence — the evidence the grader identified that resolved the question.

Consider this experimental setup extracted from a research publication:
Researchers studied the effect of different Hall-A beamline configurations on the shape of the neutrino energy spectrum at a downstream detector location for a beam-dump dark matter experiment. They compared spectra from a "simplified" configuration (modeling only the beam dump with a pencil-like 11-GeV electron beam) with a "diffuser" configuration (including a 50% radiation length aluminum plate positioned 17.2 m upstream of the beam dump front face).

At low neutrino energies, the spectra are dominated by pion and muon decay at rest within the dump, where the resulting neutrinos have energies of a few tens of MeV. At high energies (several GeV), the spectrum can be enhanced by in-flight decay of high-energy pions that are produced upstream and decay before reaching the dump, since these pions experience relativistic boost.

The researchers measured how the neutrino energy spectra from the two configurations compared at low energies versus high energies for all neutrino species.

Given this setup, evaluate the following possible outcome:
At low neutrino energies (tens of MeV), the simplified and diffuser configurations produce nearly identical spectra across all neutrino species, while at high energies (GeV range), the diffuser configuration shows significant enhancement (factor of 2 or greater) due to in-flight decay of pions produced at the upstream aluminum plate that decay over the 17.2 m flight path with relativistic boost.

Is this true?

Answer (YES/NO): NO